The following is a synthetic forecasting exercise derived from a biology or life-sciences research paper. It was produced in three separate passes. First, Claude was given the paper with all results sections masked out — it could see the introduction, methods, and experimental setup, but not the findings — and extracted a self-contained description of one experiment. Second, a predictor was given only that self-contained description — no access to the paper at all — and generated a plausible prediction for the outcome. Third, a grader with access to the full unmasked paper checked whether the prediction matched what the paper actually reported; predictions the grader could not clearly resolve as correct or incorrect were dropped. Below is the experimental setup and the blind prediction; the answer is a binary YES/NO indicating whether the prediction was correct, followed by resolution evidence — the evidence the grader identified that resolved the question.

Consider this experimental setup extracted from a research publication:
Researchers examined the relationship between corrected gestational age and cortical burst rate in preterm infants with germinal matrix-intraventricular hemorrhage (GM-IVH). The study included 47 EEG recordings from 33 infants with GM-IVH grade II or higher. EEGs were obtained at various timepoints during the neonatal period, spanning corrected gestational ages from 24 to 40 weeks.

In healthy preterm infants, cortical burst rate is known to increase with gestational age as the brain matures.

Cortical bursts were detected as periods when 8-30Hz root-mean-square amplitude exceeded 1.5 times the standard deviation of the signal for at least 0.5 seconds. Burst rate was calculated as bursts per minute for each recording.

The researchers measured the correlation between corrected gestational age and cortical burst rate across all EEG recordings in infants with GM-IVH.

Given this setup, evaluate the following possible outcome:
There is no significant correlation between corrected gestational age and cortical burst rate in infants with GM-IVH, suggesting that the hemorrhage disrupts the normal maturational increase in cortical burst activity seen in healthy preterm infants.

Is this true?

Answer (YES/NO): NO